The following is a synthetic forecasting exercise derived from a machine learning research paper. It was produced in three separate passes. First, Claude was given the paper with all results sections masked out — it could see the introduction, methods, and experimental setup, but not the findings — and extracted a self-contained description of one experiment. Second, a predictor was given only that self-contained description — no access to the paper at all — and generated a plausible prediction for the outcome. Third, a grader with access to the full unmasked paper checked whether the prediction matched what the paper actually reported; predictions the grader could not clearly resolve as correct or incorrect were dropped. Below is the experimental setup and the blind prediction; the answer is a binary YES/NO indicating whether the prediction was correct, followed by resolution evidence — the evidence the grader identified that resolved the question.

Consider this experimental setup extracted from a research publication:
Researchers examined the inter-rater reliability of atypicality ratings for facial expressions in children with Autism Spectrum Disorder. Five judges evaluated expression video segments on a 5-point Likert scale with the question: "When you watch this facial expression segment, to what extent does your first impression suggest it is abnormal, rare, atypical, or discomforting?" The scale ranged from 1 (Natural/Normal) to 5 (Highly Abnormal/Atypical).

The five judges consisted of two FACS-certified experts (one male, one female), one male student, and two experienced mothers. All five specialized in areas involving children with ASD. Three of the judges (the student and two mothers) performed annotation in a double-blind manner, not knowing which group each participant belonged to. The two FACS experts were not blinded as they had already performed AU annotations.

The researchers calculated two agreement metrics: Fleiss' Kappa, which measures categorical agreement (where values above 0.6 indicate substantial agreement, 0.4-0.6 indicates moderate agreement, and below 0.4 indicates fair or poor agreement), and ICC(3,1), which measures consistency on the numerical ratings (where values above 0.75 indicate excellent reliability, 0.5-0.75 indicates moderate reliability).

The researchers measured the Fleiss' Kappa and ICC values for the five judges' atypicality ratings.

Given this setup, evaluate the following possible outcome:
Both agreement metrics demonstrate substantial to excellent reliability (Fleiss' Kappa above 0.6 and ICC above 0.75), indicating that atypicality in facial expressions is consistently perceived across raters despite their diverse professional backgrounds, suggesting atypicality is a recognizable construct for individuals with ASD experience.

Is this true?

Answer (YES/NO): NO